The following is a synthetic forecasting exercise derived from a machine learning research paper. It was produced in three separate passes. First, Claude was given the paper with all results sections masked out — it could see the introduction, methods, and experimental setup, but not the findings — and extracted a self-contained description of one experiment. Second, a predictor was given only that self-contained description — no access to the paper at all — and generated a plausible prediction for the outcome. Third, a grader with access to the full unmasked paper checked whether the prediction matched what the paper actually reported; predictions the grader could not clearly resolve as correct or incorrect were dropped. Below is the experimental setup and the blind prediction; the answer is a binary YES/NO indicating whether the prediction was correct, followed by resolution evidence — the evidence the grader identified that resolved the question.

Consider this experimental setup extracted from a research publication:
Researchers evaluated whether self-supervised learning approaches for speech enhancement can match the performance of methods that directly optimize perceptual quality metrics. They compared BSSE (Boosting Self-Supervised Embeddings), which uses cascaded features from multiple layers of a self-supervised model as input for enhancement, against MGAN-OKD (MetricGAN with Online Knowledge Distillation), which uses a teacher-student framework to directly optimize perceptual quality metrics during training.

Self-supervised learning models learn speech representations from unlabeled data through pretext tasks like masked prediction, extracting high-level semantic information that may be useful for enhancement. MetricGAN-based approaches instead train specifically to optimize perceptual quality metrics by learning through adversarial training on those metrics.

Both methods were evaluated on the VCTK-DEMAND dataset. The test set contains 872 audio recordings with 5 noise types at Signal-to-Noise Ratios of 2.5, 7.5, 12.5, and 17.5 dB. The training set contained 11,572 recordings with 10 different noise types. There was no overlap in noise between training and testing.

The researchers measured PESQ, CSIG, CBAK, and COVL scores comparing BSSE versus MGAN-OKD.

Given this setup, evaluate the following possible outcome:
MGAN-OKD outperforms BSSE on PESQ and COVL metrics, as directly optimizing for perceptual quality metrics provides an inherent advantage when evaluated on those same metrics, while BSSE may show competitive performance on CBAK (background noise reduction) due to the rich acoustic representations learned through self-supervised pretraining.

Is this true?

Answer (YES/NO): NO